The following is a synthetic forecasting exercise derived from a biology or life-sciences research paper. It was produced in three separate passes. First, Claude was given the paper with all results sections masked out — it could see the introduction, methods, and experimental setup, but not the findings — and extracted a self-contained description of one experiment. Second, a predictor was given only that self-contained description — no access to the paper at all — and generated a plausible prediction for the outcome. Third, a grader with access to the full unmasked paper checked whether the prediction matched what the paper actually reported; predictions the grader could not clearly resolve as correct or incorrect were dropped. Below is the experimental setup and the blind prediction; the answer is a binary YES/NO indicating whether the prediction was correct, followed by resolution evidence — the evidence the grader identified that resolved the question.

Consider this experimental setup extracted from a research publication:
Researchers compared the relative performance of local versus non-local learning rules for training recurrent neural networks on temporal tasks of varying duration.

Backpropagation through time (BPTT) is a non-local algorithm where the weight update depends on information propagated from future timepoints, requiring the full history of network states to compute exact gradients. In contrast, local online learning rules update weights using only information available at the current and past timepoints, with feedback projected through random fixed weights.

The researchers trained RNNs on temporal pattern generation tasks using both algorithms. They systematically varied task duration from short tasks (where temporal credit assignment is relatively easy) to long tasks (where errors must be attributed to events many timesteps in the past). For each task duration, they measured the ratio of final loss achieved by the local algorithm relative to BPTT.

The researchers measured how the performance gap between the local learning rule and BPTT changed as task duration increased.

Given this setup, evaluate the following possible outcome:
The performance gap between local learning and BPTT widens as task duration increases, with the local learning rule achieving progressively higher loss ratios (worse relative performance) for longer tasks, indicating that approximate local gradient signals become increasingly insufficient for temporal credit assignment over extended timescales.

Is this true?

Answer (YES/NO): YES